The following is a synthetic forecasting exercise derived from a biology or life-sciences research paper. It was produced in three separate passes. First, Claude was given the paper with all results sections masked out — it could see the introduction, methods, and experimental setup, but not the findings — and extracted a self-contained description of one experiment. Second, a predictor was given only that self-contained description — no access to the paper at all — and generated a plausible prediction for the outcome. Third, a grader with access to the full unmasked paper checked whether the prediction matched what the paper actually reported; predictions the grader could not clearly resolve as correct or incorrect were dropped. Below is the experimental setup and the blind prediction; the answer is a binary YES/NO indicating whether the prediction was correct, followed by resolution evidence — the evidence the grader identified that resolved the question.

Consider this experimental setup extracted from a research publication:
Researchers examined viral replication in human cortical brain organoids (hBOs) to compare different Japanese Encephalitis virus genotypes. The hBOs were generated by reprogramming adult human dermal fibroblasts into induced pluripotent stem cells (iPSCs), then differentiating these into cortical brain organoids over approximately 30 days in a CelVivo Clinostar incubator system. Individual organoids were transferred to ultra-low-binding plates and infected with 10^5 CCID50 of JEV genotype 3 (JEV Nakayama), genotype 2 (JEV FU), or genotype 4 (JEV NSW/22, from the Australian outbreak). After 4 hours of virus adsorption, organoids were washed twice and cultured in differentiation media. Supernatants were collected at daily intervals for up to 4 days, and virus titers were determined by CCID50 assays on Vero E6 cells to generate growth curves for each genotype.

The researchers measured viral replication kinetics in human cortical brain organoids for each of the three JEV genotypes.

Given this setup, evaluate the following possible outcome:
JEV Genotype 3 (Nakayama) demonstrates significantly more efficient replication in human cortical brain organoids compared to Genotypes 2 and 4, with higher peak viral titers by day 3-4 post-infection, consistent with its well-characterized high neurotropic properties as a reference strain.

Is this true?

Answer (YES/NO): NO